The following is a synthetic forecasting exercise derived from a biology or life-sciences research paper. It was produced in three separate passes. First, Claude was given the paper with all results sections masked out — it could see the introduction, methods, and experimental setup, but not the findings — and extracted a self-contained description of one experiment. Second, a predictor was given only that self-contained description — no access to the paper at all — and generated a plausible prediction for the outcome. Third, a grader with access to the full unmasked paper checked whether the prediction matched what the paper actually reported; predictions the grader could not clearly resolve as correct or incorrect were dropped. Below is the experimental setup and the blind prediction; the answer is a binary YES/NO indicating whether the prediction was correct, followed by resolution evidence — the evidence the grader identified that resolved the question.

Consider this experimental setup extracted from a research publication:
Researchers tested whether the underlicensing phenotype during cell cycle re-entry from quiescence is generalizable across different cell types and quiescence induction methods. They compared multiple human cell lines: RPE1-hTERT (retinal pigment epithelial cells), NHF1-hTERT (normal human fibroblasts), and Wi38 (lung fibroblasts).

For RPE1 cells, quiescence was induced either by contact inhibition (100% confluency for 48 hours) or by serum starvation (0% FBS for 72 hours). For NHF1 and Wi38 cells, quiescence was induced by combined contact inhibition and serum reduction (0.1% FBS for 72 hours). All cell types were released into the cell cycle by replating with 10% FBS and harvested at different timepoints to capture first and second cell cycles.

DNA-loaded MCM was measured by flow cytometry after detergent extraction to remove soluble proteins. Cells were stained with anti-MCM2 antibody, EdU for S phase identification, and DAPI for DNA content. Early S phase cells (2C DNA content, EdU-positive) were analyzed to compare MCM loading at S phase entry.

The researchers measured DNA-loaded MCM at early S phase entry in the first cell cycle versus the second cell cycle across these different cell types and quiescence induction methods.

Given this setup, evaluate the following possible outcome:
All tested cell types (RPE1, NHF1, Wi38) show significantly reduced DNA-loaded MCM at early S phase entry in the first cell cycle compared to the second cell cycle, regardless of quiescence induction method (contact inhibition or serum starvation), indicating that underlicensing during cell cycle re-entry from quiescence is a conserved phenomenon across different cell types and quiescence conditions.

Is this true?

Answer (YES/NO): YES